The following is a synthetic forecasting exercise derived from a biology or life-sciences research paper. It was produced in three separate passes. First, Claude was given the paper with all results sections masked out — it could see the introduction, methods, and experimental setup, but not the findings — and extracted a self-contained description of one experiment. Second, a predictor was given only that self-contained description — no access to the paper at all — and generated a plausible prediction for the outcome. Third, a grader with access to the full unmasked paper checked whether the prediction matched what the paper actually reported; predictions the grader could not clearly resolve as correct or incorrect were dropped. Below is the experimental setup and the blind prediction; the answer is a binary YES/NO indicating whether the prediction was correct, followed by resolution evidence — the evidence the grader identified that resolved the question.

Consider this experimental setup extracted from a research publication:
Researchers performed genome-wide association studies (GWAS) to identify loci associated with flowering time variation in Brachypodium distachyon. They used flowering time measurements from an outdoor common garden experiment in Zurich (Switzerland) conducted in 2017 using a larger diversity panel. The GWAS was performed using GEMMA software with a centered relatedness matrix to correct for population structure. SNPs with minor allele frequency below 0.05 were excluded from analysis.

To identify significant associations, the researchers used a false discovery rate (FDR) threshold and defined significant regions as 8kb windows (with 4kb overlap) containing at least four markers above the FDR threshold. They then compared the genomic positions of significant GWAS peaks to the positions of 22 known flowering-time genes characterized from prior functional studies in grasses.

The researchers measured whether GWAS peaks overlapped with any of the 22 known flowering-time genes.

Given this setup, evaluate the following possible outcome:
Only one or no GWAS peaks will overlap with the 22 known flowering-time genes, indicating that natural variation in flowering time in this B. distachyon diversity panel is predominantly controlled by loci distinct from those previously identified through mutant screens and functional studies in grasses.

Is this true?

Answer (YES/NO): YES